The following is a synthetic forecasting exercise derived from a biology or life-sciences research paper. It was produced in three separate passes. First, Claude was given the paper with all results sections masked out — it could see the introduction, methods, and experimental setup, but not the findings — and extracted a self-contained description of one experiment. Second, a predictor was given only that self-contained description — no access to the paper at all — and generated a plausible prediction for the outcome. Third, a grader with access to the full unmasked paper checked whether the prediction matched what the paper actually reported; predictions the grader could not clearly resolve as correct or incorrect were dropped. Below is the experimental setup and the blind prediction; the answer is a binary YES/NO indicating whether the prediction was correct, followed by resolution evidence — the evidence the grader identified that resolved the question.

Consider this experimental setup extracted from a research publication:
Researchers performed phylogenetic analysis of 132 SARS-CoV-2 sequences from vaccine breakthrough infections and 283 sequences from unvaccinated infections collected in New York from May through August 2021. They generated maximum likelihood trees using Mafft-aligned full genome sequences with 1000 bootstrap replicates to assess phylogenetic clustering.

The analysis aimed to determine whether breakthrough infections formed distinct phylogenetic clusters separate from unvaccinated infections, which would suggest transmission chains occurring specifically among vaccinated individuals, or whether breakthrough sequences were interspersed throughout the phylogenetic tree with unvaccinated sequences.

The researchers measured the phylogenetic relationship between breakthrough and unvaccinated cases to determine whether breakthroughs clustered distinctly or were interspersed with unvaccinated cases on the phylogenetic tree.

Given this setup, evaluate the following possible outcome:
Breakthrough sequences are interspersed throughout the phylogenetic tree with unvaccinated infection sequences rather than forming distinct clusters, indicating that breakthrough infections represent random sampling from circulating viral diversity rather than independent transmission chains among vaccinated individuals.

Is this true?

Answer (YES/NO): YES